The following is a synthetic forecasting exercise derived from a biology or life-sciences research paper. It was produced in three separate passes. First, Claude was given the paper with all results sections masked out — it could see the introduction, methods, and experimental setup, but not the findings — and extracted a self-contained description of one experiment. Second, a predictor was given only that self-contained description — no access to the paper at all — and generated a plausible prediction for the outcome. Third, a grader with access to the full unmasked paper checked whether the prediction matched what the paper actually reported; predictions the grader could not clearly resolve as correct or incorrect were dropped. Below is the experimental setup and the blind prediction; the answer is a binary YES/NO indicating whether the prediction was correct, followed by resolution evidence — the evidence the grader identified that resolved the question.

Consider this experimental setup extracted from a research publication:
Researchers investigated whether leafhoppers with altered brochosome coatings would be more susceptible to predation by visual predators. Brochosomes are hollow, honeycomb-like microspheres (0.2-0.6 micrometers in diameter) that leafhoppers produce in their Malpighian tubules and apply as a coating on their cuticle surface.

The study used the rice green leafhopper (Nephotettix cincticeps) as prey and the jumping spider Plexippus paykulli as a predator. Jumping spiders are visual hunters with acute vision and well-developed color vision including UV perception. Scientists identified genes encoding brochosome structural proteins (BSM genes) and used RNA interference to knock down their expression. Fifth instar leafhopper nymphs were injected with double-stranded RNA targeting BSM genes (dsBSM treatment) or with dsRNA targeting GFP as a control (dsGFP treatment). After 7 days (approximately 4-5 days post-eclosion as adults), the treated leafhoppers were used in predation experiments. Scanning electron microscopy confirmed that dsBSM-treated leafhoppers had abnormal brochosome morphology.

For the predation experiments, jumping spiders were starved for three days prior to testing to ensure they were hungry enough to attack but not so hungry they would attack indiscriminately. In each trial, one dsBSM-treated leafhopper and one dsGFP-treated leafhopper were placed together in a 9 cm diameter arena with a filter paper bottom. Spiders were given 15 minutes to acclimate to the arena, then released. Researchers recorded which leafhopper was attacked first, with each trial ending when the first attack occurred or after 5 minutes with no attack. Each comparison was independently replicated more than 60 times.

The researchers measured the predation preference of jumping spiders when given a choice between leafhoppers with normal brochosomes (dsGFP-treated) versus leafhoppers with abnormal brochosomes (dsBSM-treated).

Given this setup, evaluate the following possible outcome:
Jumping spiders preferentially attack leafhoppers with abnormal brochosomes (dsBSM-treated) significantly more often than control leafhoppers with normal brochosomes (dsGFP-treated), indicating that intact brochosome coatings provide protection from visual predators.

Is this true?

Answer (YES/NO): YES